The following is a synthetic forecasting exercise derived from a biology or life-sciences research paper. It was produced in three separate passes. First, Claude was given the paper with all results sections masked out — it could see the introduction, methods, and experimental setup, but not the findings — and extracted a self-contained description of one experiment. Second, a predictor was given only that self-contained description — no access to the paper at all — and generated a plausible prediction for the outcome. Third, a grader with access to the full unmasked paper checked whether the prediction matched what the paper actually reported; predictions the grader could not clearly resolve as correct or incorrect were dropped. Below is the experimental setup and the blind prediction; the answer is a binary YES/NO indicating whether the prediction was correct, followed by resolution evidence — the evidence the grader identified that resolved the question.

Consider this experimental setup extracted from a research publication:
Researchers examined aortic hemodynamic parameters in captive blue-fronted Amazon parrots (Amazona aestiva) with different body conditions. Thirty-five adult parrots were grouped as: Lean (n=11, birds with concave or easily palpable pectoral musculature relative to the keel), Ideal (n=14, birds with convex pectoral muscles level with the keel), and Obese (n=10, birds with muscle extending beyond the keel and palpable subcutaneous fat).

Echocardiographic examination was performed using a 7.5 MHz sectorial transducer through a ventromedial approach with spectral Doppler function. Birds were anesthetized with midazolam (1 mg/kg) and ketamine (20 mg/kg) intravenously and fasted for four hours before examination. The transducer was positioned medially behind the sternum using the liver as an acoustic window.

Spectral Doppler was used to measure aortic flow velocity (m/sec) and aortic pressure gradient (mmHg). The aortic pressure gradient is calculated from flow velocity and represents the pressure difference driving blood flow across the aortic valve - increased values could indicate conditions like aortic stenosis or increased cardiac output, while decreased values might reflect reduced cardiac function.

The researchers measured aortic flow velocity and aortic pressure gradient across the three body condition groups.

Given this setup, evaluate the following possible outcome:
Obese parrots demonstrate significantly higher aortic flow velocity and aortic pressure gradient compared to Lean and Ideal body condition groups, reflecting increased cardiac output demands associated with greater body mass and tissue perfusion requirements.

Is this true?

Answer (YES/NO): NO